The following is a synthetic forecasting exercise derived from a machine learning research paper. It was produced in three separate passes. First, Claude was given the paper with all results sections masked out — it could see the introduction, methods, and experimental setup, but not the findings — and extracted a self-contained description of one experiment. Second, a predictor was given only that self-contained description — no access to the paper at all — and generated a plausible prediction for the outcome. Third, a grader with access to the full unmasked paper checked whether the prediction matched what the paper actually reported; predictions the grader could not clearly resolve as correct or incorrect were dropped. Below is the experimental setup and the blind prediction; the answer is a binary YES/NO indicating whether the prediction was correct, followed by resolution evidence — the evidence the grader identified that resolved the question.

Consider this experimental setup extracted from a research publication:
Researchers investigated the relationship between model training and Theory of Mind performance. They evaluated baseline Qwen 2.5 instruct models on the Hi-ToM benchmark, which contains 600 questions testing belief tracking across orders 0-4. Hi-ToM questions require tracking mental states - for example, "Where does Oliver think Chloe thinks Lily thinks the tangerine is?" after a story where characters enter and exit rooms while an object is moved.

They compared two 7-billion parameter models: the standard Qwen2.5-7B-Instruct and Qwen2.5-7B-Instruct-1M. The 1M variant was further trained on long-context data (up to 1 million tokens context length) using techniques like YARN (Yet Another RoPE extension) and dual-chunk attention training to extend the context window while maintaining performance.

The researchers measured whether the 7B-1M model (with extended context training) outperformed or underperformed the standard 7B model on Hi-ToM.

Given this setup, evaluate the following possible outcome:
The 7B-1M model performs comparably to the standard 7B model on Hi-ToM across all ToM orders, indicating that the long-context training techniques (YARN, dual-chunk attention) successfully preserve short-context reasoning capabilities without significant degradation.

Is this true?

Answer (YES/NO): NO